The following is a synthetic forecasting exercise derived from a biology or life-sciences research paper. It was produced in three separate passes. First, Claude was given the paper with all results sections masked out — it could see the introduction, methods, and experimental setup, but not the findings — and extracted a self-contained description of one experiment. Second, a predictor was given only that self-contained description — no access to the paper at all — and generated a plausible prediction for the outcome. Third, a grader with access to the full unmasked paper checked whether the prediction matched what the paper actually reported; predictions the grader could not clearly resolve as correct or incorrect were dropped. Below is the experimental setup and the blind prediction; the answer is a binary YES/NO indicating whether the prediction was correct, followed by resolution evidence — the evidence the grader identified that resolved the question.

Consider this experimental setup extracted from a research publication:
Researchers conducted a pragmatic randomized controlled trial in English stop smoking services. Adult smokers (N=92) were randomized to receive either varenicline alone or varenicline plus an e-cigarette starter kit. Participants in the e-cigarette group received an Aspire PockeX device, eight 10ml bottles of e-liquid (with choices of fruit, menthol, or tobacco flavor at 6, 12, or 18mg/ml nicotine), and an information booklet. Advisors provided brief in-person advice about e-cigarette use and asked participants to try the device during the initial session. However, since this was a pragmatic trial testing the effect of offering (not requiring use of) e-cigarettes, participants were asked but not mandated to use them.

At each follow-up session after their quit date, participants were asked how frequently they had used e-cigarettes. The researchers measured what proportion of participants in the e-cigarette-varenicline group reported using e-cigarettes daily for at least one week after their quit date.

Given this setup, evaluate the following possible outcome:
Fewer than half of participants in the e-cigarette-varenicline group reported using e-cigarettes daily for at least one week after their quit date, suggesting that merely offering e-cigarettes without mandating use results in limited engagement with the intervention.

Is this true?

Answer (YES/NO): NO